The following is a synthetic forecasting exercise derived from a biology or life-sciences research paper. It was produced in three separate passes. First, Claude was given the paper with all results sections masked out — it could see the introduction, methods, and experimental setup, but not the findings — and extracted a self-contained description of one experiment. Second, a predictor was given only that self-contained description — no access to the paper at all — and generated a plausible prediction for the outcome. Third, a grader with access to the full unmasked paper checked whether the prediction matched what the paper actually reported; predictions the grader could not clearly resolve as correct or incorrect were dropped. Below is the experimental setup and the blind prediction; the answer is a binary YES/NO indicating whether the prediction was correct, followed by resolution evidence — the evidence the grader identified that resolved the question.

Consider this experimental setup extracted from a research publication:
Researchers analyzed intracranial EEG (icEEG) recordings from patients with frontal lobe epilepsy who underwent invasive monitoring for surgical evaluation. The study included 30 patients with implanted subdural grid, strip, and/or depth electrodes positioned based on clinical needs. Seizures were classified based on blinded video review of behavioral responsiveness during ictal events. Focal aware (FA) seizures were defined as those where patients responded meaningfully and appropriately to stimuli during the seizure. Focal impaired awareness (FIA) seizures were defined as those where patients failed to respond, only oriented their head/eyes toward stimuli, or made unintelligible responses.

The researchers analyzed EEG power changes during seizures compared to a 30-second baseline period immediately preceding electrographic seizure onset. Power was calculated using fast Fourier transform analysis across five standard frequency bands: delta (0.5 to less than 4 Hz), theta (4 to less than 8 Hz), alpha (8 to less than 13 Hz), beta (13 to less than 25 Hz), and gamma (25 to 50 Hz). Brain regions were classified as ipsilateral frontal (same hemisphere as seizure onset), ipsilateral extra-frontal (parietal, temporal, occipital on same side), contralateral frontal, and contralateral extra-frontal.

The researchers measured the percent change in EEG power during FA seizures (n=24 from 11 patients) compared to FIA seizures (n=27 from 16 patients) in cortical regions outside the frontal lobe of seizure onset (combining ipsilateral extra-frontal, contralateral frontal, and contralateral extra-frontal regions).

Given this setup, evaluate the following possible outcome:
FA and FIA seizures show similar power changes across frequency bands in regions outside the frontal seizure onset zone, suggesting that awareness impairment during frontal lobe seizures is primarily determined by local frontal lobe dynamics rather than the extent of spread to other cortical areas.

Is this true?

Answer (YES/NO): NO